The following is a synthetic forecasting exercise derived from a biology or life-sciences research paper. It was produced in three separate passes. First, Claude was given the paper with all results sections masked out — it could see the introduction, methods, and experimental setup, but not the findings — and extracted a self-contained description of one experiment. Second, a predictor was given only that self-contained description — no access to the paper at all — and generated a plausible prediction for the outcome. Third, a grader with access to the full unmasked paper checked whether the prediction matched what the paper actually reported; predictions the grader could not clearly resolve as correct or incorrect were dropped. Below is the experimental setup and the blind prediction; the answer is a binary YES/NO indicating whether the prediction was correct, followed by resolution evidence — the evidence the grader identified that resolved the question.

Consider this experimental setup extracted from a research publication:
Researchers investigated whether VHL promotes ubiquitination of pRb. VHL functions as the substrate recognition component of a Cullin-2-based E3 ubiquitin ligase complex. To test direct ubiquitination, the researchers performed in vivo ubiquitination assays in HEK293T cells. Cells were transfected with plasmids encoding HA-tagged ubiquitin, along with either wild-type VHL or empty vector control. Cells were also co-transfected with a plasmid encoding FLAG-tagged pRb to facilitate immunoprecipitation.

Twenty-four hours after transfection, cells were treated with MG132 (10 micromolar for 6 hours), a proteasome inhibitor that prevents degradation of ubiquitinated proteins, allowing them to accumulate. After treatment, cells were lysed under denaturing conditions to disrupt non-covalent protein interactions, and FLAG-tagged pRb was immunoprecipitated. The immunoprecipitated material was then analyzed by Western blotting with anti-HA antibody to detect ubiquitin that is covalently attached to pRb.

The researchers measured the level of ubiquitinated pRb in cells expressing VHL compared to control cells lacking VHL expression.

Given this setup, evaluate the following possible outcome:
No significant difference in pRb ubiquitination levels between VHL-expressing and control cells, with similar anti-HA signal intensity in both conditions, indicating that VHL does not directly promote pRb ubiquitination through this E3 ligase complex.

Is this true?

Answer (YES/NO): NO